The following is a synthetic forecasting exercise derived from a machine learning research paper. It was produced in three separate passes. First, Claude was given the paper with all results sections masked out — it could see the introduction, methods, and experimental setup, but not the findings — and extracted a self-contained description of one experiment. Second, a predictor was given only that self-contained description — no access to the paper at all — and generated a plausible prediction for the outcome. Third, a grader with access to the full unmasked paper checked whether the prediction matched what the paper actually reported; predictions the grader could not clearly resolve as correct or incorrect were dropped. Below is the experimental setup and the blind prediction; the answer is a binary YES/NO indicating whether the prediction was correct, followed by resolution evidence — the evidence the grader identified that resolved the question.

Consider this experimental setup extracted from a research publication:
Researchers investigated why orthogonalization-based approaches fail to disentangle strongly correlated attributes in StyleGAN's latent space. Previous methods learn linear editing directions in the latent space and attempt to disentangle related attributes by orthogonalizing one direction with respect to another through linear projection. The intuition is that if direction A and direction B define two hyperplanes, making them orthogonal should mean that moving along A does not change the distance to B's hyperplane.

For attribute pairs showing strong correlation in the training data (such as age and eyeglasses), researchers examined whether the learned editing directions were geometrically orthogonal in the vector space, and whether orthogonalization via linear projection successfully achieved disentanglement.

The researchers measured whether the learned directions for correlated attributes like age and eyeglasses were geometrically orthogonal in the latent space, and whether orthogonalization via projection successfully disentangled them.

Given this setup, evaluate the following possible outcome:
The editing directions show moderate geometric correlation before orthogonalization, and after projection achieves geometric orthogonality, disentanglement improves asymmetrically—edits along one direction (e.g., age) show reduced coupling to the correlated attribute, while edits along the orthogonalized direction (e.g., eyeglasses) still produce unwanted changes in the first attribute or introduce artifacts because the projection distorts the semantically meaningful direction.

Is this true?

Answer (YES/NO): NO